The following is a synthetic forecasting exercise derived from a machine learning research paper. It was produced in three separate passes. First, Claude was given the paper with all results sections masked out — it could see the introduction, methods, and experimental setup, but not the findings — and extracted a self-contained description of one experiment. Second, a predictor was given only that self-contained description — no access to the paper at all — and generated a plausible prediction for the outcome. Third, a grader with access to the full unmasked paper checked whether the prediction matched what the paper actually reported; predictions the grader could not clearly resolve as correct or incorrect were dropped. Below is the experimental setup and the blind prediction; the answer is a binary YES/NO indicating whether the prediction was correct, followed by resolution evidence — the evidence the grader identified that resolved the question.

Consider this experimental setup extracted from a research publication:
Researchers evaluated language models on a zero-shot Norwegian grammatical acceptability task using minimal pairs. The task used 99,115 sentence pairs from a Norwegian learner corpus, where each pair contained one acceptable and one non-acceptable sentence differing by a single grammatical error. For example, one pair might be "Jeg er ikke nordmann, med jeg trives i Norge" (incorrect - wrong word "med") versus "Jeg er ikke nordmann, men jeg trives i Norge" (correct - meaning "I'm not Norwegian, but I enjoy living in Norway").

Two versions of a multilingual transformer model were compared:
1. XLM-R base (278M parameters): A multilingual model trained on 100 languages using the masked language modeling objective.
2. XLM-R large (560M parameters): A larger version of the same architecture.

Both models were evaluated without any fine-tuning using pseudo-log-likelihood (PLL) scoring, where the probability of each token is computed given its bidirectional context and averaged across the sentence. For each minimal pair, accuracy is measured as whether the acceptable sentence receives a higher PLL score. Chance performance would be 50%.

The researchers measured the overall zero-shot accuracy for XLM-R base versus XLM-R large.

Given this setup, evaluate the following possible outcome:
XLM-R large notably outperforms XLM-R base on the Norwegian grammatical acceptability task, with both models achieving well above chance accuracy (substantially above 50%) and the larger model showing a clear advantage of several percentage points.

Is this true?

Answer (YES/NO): NO